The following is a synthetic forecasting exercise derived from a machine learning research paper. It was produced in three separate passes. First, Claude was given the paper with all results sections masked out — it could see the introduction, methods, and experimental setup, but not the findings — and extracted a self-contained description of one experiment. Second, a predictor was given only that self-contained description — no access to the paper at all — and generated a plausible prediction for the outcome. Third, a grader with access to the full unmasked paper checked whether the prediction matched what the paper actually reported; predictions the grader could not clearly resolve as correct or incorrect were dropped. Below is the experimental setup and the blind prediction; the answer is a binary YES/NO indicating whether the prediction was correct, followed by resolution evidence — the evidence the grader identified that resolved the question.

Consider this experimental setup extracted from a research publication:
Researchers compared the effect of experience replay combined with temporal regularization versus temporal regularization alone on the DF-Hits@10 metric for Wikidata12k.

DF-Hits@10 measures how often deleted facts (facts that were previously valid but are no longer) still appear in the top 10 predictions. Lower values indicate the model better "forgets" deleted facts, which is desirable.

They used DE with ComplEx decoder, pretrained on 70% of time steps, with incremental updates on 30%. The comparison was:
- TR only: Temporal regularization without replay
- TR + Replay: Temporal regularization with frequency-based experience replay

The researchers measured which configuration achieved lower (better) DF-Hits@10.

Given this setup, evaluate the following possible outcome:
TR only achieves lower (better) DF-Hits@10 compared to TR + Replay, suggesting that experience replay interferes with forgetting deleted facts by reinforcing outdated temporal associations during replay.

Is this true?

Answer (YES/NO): YES